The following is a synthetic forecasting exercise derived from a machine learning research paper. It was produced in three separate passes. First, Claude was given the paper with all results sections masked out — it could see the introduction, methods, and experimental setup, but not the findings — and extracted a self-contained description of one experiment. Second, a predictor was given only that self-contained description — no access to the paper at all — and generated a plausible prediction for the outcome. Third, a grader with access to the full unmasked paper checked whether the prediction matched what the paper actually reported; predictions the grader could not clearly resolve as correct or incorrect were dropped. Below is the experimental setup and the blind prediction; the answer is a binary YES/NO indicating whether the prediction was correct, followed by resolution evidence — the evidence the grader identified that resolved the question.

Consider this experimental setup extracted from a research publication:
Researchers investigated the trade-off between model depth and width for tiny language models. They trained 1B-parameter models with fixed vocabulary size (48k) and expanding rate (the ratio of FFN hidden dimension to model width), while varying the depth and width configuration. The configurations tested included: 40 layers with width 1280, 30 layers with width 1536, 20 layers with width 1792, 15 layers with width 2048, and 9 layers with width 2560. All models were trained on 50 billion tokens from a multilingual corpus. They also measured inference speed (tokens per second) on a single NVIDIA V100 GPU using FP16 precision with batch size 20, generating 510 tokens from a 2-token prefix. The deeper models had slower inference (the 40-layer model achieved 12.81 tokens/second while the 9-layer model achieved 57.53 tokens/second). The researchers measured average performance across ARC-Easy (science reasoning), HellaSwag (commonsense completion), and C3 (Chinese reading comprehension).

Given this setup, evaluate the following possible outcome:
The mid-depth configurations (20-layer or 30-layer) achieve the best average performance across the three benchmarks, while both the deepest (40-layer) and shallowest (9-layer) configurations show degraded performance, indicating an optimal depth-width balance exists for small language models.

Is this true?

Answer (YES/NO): NO